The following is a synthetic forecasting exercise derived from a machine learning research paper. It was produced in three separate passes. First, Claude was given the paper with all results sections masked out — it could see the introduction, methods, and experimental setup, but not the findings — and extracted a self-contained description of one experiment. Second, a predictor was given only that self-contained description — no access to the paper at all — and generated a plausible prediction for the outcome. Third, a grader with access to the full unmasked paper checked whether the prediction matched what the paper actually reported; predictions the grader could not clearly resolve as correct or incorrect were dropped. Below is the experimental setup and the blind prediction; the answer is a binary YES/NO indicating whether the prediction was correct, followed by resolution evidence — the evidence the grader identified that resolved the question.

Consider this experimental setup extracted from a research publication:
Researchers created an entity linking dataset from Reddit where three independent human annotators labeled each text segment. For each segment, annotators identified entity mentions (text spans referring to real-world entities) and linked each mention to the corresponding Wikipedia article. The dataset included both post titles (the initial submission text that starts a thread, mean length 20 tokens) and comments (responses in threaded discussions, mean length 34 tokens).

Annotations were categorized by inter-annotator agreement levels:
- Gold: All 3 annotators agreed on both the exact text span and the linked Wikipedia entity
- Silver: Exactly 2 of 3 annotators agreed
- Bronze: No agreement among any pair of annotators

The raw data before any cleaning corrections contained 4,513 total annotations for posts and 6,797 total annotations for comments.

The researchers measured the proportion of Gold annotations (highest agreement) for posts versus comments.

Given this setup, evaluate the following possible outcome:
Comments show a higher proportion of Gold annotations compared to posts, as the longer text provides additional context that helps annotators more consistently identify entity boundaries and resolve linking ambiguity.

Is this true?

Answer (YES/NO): NO